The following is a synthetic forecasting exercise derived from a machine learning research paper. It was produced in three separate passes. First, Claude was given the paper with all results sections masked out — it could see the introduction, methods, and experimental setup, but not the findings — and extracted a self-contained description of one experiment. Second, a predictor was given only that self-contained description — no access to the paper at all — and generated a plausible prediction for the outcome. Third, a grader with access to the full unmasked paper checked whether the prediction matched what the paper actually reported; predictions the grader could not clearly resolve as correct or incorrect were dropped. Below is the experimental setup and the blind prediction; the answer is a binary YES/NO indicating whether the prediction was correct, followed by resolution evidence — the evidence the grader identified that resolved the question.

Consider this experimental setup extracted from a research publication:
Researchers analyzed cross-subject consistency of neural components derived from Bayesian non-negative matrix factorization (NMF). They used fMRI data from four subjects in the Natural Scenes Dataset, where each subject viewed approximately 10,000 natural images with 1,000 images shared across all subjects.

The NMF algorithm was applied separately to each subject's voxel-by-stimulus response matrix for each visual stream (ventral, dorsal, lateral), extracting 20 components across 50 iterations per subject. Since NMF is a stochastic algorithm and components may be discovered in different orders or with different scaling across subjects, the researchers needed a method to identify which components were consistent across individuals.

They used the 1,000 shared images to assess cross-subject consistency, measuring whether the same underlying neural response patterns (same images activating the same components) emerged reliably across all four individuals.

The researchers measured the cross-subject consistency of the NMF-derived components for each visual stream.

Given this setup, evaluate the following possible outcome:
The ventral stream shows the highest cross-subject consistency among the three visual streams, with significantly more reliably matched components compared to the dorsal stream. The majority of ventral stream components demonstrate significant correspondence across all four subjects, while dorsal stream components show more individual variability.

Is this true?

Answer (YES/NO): NO